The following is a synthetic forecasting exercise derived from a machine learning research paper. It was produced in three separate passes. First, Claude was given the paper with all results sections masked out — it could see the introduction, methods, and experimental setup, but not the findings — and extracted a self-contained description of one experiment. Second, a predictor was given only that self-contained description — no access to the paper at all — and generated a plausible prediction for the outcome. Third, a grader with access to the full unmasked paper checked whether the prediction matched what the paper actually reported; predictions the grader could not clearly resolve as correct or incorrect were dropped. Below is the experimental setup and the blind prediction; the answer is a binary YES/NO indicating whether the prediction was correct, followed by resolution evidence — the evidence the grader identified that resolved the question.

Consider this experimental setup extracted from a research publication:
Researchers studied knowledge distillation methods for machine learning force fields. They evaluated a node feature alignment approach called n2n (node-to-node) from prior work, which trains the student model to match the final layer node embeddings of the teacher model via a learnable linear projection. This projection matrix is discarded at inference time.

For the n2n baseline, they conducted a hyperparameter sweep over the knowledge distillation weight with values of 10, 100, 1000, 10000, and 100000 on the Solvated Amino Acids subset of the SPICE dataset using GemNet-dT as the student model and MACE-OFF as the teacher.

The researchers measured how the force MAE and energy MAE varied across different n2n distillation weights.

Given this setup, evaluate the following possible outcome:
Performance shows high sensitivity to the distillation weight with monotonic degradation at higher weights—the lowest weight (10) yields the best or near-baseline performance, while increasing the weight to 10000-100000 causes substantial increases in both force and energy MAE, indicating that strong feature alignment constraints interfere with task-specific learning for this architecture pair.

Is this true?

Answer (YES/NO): NO